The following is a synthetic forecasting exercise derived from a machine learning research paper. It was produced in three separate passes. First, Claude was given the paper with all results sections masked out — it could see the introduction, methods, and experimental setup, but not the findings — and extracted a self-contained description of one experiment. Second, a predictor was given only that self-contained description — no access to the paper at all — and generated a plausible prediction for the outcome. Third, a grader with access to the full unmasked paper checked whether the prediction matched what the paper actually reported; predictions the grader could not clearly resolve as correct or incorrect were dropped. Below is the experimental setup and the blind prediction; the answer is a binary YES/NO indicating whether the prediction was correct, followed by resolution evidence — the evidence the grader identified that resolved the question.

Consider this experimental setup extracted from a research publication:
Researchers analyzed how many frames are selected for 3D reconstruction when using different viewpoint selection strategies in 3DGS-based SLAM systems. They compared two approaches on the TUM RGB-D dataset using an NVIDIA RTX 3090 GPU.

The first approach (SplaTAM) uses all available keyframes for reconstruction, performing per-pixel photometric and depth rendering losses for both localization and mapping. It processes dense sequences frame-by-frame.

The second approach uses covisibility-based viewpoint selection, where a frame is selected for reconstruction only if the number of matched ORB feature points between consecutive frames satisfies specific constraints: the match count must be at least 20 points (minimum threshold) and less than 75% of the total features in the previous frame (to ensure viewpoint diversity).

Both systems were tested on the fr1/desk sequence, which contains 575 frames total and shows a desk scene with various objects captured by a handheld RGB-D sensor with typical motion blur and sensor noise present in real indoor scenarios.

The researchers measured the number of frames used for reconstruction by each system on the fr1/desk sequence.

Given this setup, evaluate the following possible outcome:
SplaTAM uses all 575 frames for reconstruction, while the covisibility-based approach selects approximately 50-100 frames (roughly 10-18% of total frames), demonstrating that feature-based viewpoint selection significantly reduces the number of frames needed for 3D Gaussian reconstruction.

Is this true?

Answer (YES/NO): NO